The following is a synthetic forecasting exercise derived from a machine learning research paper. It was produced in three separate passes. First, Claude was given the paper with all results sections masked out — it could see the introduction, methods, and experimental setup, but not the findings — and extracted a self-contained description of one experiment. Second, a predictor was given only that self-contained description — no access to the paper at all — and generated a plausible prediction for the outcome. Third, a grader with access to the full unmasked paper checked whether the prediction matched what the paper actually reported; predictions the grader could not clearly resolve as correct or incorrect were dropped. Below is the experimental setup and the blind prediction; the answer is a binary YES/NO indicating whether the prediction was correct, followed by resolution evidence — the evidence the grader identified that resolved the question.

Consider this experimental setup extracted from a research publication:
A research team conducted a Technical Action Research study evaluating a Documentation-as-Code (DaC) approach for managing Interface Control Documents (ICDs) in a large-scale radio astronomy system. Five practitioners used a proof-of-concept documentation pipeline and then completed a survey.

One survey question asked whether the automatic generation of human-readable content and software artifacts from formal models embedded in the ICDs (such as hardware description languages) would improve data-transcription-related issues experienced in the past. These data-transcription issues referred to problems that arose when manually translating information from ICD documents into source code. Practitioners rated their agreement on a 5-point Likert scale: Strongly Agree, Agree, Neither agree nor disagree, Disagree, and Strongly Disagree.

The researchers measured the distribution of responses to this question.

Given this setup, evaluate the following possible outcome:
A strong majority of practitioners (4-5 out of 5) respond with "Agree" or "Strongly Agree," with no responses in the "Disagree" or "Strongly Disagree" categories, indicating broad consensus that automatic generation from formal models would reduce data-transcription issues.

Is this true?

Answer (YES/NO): YES